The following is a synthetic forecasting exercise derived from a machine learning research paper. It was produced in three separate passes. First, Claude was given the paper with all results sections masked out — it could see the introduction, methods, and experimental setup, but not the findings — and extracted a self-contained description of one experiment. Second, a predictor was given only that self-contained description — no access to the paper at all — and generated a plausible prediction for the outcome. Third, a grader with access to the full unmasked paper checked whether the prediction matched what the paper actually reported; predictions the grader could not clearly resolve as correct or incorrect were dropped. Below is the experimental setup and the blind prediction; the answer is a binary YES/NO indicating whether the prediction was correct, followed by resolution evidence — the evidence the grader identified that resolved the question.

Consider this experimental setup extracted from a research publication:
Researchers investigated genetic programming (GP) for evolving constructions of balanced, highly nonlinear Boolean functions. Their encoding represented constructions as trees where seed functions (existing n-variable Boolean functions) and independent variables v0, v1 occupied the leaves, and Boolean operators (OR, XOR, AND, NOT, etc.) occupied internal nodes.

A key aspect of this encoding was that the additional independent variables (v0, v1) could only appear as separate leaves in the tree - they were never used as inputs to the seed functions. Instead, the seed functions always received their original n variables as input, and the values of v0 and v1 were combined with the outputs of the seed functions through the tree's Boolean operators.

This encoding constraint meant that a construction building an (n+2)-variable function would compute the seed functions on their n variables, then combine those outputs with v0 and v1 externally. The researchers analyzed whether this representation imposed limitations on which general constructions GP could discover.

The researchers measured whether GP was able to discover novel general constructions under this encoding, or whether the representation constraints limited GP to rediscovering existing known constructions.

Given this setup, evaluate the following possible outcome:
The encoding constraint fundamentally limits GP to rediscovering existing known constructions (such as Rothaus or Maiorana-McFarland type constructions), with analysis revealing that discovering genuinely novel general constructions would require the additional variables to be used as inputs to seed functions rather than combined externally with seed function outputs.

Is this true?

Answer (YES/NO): NO